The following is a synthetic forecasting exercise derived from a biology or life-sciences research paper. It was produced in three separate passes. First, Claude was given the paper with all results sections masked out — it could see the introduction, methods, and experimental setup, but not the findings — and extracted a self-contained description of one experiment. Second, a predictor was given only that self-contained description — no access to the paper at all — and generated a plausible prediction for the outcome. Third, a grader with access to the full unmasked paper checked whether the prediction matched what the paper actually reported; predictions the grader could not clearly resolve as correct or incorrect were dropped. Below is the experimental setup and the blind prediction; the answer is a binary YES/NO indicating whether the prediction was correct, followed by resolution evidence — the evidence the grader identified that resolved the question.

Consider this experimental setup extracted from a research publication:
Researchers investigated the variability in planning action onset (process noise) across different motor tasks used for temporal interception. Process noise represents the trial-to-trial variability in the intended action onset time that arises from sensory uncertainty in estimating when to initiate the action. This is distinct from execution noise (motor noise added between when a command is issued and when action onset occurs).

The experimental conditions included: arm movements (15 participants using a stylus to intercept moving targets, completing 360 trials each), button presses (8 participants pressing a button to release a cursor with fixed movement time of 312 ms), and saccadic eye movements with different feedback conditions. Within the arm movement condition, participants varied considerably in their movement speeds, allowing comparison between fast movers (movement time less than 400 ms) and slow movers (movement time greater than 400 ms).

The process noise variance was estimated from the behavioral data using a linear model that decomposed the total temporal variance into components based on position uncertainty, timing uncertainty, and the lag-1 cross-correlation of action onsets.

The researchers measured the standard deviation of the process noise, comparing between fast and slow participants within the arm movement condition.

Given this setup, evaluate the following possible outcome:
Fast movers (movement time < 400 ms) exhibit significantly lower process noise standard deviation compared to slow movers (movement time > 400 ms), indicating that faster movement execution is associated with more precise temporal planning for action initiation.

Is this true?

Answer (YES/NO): NO